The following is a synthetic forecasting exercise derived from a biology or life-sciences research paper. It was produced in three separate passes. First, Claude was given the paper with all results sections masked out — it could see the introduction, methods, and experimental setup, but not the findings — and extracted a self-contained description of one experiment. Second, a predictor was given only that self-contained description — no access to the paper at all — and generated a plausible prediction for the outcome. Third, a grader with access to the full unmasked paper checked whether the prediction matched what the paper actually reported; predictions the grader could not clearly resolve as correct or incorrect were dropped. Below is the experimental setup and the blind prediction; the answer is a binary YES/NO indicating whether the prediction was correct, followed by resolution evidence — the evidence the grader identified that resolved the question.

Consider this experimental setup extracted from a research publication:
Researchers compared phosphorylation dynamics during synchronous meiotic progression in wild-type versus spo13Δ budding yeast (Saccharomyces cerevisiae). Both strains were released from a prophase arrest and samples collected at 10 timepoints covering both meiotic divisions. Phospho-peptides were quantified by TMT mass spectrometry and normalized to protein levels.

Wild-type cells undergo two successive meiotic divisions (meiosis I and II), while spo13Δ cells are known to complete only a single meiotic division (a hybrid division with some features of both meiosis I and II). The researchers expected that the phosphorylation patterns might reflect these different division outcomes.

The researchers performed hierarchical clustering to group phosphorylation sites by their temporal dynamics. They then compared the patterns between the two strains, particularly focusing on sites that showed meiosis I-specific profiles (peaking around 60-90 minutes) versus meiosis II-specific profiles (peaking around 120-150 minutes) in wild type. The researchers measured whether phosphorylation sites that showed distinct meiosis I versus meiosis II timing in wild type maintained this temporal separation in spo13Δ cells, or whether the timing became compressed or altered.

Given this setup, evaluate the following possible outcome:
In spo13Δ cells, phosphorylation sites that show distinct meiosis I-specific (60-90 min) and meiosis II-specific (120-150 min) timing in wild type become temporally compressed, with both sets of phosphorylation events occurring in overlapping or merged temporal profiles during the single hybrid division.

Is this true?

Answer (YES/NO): NO